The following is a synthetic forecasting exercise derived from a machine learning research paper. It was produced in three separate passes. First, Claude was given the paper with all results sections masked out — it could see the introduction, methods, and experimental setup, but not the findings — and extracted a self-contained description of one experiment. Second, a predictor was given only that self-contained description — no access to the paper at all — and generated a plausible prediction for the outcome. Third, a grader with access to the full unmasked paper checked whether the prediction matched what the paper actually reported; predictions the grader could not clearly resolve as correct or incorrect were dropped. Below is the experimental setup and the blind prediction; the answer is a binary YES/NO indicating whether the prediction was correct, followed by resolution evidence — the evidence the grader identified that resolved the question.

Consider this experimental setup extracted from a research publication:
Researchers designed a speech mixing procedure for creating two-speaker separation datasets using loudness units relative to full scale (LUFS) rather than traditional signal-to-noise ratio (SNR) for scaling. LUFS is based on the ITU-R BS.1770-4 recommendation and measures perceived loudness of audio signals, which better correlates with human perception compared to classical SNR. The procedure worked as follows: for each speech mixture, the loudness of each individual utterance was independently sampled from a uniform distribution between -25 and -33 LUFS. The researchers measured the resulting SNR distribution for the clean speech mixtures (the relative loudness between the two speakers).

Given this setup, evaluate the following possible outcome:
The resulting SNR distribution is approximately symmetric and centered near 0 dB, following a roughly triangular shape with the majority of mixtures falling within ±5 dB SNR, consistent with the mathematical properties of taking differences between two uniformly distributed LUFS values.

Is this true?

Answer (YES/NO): NO